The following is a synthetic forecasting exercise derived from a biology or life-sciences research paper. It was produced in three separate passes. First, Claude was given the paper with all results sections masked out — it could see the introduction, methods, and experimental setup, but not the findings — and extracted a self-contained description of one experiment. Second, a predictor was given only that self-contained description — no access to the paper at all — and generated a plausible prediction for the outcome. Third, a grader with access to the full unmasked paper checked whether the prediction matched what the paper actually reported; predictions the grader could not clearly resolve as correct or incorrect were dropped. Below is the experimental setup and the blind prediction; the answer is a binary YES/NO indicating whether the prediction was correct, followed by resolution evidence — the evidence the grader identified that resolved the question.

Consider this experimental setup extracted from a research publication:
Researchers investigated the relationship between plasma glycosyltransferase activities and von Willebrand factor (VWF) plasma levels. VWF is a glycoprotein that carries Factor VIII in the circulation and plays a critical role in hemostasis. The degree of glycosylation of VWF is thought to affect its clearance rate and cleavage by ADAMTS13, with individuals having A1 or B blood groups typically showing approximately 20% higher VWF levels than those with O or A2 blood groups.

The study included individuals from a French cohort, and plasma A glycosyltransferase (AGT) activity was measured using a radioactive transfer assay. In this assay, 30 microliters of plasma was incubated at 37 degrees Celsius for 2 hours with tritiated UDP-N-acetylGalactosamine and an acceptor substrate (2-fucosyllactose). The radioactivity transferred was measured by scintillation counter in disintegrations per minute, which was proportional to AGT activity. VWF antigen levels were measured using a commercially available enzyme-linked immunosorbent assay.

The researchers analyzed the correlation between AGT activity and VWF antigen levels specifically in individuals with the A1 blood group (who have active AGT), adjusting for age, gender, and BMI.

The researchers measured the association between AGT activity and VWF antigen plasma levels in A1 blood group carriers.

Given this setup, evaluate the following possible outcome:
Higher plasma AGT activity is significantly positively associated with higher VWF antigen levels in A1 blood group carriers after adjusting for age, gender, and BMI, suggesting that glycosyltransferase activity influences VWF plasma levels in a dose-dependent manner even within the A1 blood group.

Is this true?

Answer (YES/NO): NO